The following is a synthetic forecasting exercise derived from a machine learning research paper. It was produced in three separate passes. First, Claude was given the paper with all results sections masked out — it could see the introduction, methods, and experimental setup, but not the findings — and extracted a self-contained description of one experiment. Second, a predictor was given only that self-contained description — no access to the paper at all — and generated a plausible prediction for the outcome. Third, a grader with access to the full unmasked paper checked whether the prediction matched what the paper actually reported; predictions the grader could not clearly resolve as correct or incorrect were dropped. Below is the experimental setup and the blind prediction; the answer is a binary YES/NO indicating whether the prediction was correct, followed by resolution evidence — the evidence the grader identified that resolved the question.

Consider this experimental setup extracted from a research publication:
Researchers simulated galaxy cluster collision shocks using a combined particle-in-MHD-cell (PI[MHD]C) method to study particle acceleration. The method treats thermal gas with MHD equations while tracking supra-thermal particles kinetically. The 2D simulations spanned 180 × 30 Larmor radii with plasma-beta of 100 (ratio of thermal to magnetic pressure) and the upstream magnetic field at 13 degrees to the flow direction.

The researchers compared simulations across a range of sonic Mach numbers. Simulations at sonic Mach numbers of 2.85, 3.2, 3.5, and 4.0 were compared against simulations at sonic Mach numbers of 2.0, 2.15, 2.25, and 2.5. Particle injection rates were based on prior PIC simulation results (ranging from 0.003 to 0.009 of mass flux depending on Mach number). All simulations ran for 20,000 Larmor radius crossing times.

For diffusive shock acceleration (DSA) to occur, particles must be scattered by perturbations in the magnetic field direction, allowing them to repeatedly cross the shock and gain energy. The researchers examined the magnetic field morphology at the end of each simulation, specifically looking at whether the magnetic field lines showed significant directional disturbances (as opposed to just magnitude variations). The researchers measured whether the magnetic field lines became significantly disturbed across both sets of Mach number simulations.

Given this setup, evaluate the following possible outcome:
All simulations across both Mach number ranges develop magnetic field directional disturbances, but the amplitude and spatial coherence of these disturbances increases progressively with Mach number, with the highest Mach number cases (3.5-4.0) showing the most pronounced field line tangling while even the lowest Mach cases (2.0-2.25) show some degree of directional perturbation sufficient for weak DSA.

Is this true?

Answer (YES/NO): NO